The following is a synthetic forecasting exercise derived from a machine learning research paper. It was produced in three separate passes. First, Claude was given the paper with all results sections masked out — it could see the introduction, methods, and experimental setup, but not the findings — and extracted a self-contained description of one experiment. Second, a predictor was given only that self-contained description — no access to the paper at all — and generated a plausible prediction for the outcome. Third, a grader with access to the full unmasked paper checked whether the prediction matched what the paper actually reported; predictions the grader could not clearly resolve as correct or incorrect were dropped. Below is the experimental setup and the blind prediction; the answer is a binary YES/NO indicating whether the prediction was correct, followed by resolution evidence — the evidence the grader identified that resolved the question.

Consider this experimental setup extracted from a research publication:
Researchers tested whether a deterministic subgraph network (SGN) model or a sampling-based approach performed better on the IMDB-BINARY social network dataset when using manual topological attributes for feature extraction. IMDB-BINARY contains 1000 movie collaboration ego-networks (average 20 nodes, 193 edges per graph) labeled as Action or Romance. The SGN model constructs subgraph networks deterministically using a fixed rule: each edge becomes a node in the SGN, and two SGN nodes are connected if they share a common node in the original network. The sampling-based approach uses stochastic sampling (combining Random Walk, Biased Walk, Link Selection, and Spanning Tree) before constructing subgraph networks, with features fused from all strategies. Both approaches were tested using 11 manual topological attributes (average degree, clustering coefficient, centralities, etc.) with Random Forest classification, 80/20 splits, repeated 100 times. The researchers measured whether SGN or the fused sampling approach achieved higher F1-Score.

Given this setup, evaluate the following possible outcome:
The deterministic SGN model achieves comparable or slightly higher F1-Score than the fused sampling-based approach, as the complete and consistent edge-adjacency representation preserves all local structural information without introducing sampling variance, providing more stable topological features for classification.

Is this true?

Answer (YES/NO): YES